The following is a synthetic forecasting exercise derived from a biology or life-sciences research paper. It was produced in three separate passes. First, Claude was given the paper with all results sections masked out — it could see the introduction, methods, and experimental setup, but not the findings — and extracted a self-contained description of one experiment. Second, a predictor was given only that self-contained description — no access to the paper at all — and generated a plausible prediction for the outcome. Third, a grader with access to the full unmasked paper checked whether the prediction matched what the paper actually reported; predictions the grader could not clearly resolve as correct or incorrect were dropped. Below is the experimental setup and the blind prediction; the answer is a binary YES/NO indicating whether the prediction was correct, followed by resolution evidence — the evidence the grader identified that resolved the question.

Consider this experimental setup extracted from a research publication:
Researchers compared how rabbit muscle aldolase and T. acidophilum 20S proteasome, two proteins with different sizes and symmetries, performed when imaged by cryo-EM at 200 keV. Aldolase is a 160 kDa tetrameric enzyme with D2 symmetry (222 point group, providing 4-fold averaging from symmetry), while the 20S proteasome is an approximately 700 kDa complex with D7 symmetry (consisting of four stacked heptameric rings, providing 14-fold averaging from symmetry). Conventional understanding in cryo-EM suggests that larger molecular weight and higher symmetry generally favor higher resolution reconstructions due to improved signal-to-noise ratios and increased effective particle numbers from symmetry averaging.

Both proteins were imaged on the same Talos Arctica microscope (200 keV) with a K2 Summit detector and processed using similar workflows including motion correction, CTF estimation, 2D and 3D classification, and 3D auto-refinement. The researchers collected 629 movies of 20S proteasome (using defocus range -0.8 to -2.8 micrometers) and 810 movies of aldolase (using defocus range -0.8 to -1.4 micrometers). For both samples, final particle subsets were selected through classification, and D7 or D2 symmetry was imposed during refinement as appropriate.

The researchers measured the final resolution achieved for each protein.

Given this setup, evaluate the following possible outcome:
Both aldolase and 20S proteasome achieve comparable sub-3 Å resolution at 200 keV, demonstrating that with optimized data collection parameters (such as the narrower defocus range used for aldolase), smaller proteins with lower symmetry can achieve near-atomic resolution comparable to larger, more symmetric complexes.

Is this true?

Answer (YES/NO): NO